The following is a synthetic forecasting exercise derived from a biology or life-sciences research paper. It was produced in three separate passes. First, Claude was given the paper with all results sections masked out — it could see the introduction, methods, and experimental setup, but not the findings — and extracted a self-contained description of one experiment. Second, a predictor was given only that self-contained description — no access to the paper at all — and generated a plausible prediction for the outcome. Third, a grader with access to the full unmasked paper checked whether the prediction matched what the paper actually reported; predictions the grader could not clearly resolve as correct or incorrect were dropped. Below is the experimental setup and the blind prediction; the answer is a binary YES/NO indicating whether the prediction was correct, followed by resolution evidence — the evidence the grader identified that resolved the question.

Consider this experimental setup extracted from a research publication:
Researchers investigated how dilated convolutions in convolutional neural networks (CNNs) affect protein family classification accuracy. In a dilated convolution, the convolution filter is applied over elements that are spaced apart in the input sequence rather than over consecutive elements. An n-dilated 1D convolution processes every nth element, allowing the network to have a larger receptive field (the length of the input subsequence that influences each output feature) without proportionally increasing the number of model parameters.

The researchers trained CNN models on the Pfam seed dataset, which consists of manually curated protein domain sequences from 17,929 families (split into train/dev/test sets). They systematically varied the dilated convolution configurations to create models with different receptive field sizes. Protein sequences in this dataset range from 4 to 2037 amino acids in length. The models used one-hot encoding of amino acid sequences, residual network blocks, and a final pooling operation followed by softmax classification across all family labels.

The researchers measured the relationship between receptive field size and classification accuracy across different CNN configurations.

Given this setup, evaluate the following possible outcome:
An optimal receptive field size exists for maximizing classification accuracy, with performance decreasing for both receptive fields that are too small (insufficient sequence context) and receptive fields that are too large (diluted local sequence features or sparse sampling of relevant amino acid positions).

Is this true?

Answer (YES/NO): NO